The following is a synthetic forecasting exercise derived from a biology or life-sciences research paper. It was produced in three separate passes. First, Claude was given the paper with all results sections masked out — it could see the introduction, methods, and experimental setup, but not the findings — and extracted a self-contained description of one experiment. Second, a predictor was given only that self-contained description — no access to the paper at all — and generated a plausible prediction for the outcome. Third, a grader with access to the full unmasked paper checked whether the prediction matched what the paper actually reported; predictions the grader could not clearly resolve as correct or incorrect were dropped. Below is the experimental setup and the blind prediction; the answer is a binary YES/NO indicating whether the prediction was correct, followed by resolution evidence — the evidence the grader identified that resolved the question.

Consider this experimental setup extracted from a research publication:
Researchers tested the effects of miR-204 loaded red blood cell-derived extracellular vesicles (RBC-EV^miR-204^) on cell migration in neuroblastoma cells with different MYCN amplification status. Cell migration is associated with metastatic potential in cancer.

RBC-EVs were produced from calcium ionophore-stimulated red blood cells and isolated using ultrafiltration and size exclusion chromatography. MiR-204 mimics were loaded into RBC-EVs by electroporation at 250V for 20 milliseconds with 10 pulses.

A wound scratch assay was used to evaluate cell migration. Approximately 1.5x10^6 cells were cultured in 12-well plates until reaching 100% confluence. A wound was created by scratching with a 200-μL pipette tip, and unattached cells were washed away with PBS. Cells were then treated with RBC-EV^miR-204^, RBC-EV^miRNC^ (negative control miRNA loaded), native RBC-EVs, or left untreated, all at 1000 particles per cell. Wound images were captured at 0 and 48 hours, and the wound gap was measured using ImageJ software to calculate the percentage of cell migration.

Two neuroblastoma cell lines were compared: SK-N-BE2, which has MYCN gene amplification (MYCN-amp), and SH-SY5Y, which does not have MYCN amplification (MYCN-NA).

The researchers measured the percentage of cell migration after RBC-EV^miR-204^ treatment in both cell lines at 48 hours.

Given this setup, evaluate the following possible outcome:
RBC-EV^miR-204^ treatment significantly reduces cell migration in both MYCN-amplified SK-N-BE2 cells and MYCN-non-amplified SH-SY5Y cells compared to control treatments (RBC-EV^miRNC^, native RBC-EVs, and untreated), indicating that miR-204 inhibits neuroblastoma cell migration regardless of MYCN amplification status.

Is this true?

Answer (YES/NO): NO